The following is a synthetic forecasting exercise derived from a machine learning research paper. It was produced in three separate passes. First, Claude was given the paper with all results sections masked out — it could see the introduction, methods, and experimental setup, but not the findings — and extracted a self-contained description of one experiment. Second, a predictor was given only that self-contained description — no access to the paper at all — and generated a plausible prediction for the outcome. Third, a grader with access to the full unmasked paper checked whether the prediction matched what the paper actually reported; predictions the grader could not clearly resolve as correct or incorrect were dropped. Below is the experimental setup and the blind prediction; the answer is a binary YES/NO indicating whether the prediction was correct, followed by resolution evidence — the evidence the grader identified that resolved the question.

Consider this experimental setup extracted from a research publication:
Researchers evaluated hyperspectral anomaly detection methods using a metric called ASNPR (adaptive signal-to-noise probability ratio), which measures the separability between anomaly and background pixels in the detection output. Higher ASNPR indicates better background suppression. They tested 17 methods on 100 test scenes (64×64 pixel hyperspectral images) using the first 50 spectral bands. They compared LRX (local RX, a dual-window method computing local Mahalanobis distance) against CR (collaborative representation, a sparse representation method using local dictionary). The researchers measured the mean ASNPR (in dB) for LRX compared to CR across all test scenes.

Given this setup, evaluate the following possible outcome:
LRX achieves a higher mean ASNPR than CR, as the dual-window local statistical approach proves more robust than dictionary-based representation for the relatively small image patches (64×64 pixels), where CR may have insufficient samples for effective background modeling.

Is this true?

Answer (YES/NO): NO